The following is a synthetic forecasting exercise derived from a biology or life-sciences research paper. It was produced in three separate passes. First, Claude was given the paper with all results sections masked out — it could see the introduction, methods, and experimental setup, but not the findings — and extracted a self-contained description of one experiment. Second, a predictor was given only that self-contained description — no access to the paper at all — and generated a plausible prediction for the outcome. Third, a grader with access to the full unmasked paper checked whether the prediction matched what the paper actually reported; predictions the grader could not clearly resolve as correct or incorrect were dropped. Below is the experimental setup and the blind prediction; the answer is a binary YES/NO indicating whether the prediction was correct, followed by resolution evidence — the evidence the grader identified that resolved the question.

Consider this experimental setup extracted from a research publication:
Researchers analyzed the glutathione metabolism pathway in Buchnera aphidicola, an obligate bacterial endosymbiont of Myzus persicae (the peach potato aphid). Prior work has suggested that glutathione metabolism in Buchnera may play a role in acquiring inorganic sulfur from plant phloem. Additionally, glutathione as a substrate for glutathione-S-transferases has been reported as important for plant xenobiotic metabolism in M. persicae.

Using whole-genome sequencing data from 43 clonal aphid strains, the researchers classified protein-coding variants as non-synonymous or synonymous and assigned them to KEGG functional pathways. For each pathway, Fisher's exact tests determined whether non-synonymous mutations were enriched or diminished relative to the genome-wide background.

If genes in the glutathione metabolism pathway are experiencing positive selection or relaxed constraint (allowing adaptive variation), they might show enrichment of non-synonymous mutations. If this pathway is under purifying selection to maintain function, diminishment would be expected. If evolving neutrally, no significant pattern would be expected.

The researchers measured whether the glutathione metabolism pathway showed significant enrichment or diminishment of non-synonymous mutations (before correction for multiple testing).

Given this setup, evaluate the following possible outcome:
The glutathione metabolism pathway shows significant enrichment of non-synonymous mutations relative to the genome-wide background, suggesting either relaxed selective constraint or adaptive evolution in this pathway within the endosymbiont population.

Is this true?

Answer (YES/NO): YES